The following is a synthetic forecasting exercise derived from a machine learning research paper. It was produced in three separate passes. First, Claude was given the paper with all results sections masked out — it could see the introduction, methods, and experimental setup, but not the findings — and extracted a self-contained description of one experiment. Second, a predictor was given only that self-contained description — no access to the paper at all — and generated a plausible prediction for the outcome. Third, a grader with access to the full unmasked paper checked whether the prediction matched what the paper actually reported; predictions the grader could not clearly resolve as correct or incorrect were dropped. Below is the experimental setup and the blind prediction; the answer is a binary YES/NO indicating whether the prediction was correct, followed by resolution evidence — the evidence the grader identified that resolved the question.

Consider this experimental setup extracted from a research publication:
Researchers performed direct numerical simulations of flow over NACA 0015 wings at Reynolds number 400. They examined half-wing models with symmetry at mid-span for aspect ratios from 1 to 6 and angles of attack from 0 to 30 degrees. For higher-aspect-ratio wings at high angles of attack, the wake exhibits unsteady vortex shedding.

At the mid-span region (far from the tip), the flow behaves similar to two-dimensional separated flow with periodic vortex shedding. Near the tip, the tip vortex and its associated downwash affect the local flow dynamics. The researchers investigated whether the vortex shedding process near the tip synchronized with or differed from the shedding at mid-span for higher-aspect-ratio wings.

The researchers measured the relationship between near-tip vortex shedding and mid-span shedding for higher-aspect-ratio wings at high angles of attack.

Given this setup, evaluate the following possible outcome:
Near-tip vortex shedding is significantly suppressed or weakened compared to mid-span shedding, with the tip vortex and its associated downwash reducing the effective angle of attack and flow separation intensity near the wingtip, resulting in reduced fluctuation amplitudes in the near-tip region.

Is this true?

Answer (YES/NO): NO